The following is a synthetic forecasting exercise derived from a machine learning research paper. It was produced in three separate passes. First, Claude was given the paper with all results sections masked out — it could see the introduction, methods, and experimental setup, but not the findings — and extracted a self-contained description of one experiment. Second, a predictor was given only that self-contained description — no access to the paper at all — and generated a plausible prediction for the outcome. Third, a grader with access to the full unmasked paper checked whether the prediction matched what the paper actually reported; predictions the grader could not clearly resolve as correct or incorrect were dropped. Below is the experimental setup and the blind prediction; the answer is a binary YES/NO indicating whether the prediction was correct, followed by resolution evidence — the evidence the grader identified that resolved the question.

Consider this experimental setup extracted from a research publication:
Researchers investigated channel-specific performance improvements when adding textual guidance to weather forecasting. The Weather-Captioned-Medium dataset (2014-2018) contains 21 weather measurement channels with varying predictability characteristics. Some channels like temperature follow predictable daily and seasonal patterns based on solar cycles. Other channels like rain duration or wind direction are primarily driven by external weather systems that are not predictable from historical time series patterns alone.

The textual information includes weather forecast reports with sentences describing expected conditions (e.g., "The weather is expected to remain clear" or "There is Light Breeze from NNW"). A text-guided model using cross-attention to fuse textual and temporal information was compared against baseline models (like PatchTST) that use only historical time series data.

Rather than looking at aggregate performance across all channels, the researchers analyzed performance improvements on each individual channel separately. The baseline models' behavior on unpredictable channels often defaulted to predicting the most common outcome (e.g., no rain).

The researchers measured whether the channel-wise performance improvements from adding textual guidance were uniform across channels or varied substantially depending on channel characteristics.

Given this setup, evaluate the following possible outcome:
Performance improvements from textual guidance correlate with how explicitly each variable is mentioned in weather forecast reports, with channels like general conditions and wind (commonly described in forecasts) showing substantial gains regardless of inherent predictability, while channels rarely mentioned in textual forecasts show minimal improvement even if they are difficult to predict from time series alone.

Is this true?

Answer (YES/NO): NO